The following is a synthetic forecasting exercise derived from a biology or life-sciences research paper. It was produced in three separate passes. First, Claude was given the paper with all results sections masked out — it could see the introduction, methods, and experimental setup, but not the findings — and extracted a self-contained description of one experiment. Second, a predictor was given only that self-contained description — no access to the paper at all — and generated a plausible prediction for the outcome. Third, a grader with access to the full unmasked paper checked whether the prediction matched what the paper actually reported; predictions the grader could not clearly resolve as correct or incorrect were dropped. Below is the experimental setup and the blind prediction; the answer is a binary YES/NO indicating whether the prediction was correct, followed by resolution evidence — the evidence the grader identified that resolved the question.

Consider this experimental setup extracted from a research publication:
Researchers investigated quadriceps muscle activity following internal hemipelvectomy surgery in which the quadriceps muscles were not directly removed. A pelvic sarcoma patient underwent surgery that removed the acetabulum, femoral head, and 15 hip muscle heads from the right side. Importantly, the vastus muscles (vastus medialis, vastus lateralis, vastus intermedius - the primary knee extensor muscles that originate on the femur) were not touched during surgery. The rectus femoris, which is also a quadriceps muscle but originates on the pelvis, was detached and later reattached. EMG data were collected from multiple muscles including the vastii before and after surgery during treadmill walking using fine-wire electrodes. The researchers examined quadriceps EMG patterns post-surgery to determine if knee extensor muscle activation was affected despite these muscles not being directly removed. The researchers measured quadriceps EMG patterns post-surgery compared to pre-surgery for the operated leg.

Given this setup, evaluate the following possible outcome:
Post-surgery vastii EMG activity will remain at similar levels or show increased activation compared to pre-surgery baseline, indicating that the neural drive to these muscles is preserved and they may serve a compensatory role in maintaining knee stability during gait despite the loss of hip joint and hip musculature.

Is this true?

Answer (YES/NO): NO